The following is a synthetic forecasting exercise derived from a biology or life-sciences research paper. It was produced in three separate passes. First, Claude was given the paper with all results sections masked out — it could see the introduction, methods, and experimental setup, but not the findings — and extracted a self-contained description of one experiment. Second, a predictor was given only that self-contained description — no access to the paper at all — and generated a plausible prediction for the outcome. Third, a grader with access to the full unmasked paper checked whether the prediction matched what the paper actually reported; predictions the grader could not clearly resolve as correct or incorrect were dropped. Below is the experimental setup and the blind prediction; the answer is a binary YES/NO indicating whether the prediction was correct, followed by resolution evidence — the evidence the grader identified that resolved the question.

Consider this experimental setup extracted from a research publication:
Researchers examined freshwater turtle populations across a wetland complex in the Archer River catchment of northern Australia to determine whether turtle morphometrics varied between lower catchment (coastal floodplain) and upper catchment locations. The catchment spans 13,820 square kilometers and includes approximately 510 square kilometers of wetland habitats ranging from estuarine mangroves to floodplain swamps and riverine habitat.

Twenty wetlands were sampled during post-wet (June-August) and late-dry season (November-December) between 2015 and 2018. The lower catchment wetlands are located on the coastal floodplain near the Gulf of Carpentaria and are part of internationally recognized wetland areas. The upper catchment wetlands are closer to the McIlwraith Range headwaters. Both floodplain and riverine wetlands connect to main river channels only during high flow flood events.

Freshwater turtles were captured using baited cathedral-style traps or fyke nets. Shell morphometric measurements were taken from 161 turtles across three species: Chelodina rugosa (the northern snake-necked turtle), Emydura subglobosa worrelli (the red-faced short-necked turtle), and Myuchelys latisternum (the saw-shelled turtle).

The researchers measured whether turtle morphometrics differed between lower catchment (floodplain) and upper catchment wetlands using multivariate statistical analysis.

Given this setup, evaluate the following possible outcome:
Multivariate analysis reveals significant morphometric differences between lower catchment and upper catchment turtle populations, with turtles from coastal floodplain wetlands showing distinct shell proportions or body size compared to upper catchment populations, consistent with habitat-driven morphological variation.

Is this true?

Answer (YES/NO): YES